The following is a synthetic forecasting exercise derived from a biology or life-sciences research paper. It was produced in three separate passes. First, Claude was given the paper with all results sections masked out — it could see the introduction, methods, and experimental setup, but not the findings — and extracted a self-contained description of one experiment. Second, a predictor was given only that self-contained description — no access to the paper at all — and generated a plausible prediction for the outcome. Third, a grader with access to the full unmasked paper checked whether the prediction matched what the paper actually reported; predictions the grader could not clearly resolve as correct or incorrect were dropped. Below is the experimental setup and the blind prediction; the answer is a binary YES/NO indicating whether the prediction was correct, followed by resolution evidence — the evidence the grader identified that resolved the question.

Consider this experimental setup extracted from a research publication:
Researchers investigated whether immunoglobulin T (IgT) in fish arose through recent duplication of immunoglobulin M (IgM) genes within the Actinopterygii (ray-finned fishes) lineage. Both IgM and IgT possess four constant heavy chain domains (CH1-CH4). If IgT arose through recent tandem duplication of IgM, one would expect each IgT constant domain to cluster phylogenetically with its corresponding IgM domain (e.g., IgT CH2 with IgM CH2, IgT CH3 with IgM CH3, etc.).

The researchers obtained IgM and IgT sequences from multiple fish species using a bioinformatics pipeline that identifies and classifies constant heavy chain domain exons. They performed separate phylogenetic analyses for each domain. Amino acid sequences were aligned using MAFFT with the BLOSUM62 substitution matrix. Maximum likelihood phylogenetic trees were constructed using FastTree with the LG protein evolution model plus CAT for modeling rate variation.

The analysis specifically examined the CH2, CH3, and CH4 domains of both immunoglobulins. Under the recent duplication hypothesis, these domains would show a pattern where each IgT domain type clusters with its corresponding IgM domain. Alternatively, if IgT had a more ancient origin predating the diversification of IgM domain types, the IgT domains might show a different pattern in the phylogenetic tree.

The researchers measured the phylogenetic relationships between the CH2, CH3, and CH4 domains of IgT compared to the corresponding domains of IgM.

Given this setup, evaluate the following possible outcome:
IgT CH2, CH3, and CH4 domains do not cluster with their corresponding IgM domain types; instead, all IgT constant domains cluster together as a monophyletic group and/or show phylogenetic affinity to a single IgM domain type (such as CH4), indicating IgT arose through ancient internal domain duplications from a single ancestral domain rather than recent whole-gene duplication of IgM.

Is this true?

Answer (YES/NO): NO